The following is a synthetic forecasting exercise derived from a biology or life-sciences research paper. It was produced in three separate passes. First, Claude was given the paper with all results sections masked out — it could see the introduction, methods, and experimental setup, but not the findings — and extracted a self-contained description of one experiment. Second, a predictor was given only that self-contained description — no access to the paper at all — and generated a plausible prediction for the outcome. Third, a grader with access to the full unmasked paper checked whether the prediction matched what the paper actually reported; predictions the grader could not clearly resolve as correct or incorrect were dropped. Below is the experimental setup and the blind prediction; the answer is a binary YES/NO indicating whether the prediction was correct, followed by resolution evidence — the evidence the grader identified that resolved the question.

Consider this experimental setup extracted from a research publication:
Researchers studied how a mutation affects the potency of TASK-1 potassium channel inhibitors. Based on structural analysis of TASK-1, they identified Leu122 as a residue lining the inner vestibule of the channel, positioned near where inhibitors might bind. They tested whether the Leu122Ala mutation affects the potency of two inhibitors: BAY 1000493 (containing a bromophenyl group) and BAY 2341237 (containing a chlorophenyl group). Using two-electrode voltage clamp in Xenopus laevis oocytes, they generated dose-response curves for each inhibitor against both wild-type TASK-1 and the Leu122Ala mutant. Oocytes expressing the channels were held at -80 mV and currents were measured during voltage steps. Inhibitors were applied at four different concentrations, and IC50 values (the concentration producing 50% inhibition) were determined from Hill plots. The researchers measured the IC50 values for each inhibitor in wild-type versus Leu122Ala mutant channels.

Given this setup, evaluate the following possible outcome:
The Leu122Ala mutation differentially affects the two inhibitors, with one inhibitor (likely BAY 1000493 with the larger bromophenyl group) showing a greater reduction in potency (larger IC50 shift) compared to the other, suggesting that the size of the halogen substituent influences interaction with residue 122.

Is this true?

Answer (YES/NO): NO